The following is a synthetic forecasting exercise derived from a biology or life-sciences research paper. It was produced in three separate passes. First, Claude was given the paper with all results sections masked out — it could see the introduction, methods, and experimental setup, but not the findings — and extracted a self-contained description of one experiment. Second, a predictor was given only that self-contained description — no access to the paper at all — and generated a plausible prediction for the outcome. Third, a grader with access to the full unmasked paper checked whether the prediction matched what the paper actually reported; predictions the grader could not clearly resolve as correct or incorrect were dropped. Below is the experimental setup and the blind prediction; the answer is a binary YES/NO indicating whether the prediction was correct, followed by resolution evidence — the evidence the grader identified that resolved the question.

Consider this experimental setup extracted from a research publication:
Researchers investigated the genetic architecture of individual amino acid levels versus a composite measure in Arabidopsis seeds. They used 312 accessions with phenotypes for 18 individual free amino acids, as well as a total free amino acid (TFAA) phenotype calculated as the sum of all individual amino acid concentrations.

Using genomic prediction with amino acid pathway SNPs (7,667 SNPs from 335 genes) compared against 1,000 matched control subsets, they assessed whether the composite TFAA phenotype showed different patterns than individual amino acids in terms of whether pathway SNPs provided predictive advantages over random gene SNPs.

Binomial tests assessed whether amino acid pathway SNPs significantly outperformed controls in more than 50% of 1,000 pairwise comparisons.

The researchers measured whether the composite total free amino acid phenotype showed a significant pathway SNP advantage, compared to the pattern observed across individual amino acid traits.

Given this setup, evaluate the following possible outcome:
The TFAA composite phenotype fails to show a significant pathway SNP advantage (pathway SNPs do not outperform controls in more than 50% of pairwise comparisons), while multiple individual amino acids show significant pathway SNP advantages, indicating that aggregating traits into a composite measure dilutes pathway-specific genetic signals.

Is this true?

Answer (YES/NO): YES